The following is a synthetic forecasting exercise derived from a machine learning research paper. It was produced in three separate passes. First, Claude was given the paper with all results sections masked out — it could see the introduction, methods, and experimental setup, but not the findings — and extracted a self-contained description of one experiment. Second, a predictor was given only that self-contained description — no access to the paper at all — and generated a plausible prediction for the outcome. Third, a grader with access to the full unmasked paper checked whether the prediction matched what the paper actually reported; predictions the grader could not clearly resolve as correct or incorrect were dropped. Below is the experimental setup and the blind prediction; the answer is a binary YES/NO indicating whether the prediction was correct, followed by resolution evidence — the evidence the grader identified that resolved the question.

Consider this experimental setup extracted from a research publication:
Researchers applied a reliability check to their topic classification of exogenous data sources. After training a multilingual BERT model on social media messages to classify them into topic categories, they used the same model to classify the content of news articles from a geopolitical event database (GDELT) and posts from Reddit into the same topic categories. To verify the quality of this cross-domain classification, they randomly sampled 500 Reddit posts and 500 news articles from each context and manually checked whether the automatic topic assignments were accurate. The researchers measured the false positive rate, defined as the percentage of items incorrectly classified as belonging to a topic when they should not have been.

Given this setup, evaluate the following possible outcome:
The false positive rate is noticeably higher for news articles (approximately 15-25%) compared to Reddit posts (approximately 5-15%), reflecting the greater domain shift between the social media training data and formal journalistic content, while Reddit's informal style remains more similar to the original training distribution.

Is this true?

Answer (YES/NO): NO